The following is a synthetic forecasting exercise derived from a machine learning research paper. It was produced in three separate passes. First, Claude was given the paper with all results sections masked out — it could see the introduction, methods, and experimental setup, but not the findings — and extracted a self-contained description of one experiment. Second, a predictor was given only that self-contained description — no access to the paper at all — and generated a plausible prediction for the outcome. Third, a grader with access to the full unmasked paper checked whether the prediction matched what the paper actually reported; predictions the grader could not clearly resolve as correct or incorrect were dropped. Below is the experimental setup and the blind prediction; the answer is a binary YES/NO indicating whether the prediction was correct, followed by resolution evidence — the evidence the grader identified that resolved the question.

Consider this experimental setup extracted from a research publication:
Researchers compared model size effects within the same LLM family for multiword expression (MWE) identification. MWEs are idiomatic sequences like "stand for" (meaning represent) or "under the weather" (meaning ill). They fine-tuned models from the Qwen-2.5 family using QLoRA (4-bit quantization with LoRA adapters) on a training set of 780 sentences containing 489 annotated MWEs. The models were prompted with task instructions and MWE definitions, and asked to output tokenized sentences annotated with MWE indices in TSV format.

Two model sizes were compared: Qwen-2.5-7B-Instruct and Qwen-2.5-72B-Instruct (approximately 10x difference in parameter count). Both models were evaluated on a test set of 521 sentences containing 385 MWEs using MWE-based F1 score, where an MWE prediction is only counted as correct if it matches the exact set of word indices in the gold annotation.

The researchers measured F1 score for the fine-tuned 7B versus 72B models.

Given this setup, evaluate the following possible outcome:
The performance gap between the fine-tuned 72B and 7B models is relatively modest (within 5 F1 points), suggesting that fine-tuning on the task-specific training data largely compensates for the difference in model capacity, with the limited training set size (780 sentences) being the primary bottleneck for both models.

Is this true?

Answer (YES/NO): NO